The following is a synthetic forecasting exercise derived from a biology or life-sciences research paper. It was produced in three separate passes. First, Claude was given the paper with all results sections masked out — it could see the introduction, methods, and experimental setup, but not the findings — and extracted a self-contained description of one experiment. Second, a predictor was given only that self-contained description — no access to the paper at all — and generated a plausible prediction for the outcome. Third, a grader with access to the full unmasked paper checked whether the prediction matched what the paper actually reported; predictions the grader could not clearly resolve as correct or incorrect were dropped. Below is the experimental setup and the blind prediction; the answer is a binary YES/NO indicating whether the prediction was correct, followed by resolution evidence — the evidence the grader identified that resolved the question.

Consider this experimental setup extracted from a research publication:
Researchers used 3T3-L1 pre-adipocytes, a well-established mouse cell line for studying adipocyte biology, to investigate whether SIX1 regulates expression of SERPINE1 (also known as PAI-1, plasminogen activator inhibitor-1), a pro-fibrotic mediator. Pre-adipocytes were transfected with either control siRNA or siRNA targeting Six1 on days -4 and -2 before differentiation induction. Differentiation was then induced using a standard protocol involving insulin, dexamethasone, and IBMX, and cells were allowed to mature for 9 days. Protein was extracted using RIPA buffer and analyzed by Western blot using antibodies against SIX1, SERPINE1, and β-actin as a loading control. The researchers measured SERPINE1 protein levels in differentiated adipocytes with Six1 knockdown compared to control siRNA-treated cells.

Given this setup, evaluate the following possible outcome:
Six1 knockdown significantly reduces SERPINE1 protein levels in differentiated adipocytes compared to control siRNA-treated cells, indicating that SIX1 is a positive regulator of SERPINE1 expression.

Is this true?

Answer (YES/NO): YES